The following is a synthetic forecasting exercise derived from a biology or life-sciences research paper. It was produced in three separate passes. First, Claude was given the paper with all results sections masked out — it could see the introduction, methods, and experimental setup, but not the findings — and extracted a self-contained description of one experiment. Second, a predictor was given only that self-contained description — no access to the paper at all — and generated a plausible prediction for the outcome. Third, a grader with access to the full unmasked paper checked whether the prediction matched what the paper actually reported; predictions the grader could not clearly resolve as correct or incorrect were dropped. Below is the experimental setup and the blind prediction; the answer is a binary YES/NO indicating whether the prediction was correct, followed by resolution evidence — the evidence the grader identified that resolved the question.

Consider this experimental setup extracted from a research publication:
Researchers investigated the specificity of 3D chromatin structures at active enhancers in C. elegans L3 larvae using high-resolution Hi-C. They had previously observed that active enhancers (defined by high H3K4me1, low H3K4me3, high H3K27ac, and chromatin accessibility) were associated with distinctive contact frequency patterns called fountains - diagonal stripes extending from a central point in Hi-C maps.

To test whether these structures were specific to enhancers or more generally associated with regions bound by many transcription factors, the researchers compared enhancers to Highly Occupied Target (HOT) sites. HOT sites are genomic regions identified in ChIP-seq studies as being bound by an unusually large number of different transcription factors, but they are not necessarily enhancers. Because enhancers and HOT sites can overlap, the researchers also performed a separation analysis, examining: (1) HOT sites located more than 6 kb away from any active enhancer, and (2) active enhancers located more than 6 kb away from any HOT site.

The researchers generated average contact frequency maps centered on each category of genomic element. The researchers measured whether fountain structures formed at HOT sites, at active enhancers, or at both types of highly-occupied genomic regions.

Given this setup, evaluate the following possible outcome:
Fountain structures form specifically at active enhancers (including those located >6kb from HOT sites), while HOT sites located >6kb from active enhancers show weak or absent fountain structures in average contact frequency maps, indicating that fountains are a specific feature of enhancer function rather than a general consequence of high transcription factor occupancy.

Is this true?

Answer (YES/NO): YES